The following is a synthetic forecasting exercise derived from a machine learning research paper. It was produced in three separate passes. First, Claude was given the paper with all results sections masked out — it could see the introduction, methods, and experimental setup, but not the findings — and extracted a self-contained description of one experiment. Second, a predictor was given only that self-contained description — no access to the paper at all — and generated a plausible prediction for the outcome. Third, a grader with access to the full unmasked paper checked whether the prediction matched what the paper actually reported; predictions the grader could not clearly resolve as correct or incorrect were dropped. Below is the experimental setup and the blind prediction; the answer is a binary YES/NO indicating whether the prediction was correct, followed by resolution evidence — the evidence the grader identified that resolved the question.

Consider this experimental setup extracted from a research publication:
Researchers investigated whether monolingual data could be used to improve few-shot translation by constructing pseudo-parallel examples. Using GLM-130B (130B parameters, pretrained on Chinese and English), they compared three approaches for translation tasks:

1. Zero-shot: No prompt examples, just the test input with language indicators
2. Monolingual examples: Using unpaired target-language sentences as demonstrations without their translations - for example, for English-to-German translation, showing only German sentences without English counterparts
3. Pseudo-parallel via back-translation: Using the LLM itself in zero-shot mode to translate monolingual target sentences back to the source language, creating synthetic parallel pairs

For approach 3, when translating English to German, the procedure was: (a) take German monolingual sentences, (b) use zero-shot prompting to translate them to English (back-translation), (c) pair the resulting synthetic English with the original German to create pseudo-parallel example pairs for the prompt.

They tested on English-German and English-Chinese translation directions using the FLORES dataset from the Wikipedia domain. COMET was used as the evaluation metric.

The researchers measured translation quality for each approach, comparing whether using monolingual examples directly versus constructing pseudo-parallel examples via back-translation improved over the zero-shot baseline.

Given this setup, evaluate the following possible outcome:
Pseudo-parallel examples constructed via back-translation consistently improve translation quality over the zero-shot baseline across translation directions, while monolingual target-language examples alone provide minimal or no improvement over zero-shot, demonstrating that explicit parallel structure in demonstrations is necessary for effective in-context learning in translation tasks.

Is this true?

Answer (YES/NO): NO